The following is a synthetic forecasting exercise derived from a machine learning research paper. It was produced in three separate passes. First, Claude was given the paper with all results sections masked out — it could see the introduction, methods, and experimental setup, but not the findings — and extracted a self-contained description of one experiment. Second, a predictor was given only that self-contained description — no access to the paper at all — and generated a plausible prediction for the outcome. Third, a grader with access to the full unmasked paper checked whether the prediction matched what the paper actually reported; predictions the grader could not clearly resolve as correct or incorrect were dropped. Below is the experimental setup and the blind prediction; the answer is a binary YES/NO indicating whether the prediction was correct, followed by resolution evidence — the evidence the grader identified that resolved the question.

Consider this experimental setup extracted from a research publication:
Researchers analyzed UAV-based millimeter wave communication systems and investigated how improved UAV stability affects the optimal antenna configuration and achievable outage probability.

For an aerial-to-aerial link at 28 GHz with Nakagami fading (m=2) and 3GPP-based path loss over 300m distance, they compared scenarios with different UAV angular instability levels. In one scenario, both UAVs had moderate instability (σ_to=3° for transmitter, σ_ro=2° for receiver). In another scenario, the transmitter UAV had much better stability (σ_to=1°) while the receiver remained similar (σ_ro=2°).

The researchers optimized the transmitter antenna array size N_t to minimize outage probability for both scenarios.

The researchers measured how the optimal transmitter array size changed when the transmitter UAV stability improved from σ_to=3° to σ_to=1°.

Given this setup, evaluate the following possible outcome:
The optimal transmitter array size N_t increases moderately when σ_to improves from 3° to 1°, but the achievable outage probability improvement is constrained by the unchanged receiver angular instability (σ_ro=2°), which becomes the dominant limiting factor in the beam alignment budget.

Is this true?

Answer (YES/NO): NO